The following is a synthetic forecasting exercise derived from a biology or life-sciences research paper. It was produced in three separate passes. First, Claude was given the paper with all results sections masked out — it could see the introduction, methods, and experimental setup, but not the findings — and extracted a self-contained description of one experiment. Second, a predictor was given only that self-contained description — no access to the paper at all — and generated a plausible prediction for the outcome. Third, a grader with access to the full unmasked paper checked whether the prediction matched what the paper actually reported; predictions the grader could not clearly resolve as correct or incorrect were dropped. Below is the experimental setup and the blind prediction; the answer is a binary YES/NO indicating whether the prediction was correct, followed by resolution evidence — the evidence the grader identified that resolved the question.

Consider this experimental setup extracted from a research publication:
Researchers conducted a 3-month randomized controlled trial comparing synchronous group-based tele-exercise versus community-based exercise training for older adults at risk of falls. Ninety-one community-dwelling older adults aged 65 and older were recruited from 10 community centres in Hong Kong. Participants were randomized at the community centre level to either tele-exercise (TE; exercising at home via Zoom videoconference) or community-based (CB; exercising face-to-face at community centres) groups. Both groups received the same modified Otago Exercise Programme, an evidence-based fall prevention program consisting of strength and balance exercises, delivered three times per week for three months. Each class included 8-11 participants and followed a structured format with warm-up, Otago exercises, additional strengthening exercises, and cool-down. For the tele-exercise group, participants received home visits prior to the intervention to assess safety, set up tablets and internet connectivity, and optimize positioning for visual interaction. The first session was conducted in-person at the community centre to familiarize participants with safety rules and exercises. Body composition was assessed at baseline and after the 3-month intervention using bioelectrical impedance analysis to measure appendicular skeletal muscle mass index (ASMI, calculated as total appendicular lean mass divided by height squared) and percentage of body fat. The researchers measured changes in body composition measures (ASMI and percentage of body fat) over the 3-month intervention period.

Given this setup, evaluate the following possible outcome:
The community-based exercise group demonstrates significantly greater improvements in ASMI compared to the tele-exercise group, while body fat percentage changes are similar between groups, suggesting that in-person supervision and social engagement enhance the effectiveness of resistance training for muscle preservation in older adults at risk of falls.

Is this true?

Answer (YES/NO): NO